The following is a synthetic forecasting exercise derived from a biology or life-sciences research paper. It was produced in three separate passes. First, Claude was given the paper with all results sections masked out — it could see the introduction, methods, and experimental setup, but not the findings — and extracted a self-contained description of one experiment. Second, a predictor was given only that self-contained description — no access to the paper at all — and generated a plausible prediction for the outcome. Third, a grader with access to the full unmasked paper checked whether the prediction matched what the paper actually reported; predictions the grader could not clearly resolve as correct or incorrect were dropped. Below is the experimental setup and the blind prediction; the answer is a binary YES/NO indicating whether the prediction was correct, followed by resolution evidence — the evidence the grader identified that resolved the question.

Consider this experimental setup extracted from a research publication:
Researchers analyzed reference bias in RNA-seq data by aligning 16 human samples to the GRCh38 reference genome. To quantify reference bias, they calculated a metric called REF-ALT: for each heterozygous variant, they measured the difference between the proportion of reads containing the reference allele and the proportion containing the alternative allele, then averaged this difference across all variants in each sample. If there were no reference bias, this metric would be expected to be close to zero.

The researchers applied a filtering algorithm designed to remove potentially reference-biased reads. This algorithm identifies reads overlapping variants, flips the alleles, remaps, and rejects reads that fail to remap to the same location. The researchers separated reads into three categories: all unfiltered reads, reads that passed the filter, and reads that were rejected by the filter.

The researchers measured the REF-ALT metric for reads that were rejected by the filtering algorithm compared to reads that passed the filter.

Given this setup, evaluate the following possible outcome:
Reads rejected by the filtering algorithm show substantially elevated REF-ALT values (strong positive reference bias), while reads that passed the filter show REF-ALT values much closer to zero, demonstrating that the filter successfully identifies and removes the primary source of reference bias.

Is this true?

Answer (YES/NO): YES